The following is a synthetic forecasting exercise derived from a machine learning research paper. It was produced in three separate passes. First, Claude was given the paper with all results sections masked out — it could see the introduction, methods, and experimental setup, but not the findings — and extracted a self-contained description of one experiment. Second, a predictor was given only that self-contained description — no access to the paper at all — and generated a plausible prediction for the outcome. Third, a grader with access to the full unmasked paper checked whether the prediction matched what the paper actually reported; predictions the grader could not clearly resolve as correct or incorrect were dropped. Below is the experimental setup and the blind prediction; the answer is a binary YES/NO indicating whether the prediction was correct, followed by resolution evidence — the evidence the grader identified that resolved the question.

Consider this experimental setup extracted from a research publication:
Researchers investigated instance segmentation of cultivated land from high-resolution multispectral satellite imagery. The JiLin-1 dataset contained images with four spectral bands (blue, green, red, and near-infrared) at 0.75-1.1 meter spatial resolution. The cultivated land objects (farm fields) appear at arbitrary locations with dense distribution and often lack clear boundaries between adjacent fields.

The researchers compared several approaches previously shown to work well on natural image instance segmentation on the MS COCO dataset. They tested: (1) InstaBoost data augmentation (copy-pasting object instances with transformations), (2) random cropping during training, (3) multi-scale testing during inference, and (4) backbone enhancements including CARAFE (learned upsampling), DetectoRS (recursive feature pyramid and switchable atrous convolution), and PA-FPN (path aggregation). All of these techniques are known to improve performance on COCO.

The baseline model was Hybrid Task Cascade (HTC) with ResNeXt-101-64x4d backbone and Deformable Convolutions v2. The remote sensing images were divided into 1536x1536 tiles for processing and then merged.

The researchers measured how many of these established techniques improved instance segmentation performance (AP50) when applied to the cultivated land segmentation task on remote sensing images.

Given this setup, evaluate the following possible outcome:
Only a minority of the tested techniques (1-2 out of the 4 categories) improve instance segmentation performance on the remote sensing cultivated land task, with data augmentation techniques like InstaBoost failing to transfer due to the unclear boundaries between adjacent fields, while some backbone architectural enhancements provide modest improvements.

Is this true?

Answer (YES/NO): NO